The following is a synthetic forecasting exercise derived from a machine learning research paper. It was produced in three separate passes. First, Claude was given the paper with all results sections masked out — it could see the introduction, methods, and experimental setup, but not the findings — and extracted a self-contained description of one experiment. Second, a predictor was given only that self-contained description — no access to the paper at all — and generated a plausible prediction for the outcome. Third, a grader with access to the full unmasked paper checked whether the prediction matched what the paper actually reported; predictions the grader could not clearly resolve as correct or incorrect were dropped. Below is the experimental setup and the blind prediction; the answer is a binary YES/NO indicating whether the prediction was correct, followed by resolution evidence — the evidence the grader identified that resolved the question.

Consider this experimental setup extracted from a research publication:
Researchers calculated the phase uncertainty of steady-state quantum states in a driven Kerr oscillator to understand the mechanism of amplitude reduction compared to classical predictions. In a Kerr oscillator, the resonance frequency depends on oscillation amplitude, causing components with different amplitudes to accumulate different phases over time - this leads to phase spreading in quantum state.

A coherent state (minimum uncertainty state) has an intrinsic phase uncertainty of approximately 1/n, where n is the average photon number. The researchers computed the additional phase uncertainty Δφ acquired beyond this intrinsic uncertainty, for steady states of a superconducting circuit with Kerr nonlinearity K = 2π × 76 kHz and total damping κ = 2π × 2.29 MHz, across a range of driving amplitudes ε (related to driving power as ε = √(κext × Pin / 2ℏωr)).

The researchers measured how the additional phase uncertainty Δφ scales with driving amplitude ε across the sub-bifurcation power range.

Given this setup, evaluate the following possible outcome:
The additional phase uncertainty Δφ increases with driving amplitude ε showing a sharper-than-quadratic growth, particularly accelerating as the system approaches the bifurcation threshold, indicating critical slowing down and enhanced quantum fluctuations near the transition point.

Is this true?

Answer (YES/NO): NO